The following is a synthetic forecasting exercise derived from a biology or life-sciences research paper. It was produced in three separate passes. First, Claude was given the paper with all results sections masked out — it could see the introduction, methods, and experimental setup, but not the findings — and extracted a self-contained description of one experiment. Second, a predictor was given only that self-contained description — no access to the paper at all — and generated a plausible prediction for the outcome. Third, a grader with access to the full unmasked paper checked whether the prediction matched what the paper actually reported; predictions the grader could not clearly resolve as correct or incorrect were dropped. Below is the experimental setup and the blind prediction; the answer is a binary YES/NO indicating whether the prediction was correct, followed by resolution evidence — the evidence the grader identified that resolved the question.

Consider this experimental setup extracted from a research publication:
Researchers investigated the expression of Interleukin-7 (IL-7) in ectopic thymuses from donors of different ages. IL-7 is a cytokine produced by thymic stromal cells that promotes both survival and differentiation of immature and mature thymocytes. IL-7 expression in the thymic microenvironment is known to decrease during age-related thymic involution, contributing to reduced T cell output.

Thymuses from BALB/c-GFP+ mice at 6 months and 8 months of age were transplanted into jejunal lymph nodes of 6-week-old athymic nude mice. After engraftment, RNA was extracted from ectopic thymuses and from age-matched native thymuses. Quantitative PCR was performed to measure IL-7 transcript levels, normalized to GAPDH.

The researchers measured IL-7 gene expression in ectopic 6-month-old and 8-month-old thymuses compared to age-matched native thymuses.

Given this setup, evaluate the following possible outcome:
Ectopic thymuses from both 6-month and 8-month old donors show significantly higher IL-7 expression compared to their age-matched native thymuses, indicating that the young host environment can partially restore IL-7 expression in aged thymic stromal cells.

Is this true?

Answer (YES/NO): YES